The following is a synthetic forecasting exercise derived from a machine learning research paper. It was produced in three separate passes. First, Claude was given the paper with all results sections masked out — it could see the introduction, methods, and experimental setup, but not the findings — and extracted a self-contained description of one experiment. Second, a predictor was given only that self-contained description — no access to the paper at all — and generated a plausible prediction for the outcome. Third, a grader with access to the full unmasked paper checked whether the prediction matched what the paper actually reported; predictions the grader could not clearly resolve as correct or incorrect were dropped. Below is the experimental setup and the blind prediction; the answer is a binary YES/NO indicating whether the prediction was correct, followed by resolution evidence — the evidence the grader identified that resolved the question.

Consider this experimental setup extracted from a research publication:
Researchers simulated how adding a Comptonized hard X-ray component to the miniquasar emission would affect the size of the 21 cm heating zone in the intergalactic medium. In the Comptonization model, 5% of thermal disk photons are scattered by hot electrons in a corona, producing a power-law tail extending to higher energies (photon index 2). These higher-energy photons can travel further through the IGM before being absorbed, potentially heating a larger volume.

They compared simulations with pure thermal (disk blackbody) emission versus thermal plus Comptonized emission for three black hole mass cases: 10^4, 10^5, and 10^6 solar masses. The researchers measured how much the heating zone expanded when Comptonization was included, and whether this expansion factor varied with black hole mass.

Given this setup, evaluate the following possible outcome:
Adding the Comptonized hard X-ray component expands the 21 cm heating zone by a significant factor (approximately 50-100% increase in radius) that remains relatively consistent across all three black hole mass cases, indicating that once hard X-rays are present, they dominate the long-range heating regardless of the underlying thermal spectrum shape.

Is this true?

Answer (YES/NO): NO